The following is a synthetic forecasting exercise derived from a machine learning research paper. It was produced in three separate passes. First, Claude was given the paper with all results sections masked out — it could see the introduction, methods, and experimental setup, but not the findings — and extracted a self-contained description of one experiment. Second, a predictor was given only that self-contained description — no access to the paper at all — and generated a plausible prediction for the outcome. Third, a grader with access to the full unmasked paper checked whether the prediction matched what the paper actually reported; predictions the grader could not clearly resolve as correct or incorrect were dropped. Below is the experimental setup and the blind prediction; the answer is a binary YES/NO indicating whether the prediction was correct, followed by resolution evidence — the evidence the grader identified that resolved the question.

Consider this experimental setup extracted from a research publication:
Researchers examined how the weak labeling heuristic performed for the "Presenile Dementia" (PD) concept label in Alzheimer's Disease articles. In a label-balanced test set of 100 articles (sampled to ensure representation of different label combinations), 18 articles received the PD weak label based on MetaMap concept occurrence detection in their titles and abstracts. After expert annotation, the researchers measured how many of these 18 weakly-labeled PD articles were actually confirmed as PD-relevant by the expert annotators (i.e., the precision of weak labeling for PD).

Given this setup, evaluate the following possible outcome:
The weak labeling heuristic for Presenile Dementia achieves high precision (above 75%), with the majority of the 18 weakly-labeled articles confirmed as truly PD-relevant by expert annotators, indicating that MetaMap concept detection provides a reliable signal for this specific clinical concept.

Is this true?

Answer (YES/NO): YES